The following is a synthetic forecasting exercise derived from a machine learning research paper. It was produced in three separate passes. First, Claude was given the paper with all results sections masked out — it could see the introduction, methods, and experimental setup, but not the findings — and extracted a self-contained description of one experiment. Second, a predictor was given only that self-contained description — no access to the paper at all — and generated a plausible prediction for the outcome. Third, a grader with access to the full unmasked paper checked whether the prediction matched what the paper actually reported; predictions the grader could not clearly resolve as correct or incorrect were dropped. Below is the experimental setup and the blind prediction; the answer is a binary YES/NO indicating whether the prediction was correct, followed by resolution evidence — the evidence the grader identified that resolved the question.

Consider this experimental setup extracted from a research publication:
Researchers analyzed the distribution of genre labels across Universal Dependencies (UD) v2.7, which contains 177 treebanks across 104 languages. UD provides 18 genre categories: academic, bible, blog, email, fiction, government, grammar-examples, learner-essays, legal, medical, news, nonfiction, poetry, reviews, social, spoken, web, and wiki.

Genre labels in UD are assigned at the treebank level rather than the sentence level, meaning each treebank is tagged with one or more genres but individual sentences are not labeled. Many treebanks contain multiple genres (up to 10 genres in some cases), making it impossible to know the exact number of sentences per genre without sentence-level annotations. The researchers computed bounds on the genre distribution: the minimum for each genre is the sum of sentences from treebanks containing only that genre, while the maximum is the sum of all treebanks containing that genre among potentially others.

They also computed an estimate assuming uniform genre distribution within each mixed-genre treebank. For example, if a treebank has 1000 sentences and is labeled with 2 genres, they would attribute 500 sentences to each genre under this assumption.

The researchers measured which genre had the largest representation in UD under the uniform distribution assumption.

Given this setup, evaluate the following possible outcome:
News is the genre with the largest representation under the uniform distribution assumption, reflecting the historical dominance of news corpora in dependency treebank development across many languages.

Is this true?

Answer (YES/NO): YES